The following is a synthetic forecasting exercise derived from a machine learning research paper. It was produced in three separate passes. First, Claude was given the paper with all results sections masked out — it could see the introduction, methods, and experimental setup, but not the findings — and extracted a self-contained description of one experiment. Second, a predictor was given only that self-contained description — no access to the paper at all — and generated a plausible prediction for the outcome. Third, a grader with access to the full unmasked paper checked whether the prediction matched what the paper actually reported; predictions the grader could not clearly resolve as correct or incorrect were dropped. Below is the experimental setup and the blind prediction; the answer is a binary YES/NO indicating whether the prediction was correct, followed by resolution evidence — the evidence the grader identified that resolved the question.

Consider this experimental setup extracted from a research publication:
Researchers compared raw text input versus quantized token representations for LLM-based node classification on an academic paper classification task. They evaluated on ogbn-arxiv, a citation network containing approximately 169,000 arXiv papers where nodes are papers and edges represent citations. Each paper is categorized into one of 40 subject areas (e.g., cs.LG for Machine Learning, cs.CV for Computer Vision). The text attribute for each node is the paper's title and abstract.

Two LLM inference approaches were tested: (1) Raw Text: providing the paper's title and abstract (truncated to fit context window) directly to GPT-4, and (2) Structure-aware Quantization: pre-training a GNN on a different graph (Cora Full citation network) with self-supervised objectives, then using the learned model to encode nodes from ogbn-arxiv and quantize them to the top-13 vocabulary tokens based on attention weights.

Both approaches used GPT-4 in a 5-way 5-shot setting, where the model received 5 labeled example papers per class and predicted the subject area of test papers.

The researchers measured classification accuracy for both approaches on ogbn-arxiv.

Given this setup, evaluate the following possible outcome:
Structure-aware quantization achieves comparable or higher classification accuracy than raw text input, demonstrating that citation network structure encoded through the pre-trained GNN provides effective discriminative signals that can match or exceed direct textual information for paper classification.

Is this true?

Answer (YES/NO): YES